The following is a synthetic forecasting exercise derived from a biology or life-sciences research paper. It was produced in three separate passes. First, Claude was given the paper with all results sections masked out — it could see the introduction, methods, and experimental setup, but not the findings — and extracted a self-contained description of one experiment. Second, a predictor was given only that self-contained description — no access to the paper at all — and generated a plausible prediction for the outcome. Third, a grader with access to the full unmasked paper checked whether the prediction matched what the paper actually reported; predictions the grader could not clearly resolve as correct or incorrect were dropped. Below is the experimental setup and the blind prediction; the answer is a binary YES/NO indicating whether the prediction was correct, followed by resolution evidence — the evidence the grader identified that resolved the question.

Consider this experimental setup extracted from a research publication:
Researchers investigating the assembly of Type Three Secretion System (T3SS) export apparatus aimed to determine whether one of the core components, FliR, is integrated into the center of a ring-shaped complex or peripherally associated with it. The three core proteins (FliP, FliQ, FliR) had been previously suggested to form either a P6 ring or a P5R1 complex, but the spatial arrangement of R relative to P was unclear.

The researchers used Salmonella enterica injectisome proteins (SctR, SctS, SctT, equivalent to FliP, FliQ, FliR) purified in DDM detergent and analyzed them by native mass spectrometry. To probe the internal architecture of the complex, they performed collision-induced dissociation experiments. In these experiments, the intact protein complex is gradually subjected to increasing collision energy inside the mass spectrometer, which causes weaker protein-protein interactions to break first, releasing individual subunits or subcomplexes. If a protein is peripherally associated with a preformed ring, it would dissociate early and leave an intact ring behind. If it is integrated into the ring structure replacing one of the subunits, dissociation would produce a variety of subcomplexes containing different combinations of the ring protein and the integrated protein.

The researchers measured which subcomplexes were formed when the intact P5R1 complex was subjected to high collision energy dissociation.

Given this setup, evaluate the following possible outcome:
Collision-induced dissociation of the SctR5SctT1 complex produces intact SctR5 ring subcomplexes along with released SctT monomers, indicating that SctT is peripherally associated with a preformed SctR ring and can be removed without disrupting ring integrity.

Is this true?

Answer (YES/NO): NO